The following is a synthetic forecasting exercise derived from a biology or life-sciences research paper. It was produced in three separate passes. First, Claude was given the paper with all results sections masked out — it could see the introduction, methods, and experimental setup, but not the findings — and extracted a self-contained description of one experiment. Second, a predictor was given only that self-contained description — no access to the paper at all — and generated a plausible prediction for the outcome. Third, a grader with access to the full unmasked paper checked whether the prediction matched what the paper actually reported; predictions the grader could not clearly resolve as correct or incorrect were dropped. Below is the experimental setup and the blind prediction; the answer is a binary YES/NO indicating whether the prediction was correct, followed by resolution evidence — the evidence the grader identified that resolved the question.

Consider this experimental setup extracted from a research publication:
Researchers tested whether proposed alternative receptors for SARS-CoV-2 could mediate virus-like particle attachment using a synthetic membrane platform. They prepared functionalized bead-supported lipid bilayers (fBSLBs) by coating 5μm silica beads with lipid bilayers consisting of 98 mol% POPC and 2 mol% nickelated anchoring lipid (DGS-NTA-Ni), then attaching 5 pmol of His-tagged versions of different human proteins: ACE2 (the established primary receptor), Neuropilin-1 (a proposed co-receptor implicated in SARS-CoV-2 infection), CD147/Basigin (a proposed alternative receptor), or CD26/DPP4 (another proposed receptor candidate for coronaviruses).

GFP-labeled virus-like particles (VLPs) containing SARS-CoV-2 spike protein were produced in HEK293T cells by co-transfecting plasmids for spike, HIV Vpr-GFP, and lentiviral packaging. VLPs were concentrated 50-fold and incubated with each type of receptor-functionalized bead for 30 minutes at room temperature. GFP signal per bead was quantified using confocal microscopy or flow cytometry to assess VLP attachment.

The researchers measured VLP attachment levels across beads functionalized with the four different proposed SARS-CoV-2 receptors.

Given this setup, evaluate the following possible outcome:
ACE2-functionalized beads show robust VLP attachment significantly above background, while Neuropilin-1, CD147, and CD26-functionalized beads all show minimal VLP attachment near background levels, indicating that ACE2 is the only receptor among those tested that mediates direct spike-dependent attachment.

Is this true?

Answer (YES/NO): NO